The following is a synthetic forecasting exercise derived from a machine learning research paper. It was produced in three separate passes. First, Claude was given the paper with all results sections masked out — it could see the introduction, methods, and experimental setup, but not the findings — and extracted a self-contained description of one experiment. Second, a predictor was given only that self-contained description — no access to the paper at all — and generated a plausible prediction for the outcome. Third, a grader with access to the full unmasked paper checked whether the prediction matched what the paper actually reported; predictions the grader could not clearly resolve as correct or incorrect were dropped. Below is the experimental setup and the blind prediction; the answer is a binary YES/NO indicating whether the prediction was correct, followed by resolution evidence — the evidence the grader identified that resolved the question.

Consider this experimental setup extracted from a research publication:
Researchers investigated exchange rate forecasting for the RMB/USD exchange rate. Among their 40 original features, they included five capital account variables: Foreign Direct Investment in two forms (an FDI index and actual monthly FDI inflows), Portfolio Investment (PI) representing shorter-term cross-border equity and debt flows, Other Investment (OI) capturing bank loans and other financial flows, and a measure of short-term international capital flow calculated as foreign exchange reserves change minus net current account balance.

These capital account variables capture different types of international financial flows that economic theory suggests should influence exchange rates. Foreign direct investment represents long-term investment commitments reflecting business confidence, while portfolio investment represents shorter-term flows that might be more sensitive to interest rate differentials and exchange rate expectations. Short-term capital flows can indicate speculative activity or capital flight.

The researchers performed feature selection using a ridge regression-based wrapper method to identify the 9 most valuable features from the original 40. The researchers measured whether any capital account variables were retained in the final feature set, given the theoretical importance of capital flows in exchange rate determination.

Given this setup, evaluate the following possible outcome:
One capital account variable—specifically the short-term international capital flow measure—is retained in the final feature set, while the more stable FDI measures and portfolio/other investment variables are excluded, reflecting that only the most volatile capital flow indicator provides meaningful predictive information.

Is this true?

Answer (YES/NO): NO